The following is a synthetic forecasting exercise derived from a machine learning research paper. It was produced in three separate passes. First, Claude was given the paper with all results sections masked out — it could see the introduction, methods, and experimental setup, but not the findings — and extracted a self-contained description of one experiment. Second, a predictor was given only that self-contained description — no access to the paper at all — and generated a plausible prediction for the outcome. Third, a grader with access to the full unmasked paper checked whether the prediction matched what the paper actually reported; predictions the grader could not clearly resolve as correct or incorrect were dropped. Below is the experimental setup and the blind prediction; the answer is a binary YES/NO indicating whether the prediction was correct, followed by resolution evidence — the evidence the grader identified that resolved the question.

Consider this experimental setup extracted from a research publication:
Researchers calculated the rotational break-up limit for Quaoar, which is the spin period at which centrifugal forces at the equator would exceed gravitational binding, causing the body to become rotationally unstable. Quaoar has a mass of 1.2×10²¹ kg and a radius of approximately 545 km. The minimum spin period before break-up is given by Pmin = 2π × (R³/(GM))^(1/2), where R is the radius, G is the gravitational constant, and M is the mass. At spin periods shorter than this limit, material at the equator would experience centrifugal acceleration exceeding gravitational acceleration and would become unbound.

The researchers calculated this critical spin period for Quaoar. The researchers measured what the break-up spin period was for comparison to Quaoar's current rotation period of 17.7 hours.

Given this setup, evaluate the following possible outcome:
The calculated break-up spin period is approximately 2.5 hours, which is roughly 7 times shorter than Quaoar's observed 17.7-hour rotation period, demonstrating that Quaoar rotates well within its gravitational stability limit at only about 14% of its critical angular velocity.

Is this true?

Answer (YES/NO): YES